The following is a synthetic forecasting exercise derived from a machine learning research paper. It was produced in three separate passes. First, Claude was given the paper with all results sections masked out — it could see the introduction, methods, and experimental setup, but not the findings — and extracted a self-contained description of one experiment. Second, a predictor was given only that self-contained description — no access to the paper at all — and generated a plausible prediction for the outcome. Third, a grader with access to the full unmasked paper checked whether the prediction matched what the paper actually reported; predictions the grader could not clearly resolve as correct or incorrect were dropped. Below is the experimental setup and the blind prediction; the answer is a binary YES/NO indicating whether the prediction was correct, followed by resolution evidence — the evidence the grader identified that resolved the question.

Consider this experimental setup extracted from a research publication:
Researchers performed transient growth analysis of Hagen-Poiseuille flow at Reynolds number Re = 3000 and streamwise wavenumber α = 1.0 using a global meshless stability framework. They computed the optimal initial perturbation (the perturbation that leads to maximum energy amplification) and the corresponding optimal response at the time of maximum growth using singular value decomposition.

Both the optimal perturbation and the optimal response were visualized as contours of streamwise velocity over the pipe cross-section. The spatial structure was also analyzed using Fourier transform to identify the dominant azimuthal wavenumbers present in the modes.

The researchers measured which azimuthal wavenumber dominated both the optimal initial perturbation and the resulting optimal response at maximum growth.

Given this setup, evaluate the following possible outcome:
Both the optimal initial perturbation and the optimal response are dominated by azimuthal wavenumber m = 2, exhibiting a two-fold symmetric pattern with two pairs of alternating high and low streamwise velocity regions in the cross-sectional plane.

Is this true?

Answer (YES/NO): NO